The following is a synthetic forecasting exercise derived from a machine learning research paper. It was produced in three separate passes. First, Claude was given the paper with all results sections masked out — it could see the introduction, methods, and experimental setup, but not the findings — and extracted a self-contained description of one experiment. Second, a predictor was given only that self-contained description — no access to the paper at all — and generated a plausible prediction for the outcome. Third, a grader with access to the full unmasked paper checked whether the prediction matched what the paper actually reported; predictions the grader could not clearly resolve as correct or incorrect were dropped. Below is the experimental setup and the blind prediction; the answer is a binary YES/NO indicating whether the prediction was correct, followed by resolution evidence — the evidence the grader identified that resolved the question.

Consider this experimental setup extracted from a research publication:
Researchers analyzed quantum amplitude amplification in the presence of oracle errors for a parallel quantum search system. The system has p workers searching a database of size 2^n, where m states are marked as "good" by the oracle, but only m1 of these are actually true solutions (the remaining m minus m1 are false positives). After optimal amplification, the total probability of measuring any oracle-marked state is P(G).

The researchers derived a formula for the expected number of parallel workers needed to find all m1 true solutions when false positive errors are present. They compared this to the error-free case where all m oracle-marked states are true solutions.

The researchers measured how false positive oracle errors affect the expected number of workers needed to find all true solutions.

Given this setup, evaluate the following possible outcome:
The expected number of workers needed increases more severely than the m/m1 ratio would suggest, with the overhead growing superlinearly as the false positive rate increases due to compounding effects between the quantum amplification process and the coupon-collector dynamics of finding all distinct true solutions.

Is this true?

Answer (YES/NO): NO